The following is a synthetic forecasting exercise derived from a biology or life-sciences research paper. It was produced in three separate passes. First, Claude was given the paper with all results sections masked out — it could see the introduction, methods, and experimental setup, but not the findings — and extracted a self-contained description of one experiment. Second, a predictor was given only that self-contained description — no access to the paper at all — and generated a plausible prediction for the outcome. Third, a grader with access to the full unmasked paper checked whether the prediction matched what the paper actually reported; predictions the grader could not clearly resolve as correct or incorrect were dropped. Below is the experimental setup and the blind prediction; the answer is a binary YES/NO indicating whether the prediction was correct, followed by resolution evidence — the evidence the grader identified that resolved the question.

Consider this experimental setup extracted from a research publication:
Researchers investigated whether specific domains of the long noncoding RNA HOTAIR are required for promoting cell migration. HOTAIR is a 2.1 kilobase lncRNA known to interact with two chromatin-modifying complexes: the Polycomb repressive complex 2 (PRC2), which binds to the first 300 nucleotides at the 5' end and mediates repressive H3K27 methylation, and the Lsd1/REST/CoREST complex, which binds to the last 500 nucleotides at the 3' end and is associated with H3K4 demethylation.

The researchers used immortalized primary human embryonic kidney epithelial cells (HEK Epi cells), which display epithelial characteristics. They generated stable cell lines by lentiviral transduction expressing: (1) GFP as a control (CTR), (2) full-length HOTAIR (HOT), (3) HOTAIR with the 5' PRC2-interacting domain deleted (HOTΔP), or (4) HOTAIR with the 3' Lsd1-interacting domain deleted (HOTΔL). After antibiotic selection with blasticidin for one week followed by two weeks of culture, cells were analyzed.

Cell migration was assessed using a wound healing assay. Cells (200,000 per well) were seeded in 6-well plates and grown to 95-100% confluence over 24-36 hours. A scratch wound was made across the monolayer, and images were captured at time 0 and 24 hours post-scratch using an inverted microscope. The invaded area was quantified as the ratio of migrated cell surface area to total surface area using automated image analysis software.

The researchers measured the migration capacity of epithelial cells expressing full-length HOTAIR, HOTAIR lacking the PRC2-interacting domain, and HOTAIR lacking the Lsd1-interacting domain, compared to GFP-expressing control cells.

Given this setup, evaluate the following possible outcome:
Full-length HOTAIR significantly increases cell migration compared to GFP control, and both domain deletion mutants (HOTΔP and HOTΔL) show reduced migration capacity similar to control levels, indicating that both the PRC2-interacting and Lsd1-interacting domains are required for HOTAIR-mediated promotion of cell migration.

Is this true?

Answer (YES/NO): NO